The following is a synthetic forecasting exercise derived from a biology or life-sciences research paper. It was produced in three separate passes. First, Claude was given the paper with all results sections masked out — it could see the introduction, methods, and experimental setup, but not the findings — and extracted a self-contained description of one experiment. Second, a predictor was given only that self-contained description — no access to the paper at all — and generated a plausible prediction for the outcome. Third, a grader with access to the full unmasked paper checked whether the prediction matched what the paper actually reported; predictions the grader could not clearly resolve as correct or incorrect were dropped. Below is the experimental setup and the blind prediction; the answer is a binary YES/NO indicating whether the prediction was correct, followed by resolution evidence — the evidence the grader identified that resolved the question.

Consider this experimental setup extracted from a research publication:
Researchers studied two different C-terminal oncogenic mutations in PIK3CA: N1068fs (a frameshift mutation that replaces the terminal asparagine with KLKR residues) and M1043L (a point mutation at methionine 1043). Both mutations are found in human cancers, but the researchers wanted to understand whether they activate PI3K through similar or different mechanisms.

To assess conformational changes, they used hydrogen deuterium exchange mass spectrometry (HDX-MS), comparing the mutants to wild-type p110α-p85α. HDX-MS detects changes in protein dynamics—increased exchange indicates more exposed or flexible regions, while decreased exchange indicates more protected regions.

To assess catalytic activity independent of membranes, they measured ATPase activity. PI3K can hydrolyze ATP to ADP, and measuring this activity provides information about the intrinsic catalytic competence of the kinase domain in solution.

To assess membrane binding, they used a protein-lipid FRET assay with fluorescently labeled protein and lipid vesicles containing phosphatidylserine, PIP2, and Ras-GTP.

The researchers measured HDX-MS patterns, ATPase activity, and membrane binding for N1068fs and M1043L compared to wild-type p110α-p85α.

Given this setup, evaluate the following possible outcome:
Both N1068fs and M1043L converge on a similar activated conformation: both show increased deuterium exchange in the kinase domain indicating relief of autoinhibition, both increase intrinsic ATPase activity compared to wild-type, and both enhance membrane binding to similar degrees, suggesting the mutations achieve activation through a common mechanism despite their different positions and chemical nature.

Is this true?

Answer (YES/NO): NO